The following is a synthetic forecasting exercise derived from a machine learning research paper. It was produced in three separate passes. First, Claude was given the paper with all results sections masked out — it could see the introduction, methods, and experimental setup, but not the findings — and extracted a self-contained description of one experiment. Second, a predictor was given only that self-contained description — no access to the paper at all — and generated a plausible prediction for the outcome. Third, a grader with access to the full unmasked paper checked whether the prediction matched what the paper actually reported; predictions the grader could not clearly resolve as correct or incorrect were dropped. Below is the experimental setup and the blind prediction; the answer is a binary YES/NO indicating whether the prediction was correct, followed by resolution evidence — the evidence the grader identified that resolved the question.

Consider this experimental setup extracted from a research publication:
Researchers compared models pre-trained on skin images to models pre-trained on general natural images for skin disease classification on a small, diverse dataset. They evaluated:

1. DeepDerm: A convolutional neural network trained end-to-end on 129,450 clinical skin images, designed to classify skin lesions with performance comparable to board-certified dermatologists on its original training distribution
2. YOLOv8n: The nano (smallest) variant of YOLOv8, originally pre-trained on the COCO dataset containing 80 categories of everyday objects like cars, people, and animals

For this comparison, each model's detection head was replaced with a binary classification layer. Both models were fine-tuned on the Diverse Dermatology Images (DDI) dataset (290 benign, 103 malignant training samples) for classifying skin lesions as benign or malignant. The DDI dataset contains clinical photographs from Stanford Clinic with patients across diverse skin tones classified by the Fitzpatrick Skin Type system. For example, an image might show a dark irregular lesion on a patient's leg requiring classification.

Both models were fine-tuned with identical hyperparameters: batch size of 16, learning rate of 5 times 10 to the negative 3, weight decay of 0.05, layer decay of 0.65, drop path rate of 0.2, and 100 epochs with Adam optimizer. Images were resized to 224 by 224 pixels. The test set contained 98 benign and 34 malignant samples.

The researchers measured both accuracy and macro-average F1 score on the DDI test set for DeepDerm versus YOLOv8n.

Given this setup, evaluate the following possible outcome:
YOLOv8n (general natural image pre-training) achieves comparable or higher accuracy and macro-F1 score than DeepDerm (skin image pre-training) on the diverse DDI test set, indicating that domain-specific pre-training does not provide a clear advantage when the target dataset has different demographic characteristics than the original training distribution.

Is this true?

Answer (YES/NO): YES